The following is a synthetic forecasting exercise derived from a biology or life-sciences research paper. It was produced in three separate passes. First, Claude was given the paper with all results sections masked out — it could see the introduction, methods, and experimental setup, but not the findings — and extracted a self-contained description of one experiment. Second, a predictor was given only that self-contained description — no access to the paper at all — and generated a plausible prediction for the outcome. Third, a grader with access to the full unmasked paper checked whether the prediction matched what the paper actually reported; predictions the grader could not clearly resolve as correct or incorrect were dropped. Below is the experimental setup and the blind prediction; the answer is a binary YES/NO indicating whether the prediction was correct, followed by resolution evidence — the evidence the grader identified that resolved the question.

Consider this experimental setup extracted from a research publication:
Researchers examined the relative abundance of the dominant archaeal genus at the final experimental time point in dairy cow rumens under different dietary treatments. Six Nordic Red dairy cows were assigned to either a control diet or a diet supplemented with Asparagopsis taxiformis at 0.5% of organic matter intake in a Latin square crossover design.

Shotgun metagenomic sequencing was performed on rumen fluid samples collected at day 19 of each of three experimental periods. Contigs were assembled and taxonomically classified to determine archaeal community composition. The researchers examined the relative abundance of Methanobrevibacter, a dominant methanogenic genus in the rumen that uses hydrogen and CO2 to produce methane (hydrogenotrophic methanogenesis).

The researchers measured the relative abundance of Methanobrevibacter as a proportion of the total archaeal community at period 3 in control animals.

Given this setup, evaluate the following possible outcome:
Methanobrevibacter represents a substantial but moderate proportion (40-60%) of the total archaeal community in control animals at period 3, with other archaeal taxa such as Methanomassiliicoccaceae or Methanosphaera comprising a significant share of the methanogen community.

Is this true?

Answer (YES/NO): NO